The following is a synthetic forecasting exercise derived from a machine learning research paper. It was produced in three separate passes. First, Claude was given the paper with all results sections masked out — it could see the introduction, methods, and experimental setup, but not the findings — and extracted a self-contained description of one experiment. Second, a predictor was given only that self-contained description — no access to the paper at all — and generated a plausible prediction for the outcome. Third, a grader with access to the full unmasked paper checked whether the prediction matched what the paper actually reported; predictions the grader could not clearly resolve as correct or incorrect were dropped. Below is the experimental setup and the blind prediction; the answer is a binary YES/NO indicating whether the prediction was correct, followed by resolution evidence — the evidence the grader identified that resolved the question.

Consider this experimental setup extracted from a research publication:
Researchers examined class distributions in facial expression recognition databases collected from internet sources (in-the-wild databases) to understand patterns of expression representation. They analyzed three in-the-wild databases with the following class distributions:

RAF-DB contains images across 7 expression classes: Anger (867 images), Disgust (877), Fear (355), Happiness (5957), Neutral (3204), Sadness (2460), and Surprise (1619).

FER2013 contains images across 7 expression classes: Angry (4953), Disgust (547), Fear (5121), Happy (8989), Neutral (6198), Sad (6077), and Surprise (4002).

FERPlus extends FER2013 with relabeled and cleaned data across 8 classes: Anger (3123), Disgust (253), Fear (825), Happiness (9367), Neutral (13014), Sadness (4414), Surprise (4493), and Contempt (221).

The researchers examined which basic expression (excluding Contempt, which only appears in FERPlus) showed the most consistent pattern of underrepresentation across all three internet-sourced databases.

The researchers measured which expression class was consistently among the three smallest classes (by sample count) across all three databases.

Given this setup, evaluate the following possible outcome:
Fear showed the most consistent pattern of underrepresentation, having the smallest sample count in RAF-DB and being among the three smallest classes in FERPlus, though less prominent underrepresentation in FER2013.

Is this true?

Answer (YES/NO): NO